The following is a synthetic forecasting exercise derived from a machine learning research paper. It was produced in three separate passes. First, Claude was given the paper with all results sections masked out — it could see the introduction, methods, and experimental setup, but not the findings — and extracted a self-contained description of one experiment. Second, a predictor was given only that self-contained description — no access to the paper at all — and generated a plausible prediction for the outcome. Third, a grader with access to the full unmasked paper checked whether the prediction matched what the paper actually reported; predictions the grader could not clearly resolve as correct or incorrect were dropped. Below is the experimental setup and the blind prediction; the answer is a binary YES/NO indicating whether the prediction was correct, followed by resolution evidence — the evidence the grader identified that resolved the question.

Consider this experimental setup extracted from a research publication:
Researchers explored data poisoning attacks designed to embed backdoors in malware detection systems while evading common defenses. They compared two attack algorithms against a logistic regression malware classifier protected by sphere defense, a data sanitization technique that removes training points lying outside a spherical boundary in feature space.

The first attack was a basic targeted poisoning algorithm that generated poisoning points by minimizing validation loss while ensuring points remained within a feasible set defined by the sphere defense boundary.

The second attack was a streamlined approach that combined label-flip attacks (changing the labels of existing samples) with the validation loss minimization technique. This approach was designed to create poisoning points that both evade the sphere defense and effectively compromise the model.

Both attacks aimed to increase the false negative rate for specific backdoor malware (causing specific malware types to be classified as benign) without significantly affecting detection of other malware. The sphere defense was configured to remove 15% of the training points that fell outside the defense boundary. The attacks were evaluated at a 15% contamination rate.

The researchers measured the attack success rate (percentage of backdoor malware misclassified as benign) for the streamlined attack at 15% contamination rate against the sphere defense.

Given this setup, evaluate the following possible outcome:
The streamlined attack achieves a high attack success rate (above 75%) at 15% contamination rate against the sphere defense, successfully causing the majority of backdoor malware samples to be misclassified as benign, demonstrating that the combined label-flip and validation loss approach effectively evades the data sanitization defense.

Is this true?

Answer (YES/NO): YES